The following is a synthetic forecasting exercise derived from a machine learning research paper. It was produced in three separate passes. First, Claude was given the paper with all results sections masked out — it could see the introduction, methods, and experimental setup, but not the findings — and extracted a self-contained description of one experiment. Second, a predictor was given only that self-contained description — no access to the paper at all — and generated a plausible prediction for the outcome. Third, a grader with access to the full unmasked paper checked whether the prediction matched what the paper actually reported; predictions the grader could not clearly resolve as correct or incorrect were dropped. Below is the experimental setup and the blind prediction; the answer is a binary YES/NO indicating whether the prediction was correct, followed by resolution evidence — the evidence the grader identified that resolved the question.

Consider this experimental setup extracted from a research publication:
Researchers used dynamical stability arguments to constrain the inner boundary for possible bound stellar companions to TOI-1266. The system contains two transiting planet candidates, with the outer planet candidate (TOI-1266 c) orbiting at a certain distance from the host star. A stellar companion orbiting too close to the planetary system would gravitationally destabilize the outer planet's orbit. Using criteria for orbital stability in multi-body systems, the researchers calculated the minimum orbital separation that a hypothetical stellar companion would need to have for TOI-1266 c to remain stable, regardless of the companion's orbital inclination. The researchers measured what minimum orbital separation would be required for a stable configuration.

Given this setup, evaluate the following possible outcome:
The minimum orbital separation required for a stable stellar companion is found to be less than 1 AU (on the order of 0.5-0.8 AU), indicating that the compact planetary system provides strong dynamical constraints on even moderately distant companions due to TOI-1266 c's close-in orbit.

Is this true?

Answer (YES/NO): NO